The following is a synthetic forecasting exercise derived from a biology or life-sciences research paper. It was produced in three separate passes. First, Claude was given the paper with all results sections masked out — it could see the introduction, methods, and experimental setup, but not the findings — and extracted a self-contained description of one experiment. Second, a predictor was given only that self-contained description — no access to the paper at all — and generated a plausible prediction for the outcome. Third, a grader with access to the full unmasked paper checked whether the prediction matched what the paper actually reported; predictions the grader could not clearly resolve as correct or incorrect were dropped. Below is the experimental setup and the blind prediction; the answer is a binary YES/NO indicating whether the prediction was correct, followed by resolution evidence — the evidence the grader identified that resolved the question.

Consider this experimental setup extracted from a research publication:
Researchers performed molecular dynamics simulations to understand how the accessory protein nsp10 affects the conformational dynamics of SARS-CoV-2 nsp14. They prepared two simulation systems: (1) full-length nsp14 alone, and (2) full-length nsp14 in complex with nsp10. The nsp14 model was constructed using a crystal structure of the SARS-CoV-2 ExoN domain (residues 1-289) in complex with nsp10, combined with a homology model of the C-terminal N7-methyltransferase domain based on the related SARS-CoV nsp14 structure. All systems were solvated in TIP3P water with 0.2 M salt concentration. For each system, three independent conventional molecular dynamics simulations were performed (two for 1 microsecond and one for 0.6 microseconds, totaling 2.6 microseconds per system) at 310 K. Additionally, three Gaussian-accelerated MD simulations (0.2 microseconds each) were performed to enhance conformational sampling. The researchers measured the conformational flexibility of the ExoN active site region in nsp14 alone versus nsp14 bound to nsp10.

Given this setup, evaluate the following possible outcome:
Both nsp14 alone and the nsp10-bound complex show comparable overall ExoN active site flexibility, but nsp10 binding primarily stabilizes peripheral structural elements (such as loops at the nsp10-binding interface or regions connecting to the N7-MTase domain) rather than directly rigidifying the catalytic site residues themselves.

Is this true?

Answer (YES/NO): YES